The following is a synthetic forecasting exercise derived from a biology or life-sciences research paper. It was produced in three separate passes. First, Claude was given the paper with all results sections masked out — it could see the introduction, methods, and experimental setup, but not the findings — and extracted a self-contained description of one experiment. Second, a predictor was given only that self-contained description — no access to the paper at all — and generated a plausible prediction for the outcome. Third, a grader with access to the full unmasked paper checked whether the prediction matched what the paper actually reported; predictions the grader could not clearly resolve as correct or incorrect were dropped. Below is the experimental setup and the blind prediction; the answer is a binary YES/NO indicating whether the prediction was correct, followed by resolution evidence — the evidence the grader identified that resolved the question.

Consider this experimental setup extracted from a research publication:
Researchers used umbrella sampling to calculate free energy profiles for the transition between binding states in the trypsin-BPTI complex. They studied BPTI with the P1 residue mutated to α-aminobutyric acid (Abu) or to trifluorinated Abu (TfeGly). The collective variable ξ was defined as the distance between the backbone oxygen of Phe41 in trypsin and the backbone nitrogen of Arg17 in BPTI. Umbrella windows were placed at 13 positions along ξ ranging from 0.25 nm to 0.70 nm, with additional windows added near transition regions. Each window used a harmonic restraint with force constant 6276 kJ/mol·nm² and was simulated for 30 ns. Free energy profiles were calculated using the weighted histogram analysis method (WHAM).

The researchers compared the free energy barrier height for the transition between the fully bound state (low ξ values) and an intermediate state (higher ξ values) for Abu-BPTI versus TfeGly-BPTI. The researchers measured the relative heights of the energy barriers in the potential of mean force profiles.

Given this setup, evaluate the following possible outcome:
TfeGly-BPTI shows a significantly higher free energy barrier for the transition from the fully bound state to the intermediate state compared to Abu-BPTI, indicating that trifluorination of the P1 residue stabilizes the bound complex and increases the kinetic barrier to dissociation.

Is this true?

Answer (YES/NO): NO